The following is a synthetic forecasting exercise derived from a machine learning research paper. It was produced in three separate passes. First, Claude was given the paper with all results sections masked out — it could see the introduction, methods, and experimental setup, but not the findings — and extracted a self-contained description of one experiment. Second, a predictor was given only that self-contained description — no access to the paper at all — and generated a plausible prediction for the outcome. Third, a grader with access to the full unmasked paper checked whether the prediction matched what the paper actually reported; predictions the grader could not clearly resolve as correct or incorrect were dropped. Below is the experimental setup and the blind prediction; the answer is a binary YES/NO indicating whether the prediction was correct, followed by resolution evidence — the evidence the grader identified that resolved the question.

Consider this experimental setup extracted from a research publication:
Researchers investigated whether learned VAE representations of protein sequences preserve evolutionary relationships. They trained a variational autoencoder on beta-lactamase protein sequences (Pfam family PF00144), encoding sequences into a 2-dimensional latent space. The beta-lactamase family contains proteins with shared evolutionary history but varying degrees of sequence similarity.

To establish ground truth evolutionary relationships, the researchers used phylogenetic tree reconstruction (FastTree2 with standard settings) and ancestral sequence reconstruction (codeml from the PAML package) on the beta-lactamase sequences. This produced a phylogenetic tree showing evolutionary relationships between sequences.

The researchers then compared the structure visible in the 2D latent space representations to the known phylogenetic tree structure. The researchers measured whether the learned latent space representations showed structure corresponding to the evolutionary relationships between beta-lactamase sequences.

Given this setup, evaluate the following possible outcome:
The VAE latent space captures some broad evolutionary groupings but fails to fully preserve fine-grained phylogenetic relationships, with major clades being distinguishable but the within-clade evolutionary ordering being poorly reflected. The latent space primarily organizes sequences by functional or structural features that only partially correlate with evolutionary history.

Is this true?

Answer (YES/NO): NO